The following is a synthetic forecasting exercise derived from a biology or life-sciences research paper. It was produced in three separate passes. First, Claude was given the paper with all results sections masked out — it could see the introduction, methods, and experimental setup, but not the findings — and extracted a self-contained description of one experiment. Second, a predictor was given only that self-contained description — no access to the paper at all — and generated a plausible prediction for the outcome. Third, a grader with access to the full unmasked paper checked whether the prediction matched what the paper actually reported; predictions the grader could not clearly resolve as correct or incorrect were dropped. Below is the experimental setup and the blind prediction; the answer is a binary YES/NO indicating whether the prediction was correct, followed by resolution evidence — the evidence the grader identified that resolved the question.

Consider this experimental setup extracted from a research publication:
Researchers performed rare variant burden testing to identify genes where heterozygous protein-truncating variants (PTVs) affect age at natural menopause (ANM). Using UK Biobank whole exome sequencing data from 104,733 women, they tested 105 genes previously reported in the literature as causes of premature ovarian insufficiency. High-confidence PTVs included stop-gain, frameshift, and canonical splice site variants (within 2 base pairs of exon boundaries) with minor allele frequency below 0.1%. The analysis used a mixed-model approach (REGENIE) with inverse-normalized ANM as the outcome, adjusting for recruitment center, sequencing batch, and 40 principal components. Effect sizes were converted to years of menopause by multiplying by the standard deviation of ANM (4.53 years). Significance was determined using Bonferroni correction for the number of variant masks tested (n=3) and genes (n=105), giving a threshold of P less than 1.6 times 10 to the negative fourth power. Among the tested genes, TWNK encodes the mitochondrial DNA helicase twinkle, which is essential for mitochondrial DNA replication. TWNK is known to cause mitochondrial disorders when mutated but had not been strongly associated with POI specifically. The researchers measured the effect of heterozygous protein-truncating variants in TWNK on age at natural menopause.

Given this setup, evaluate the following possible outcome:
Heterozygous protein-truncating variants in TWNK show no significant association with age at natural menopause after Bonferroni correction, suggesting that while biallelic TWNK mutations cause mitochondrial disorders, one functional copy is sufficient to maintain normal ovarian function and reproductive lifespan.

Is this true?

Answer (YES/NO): NO